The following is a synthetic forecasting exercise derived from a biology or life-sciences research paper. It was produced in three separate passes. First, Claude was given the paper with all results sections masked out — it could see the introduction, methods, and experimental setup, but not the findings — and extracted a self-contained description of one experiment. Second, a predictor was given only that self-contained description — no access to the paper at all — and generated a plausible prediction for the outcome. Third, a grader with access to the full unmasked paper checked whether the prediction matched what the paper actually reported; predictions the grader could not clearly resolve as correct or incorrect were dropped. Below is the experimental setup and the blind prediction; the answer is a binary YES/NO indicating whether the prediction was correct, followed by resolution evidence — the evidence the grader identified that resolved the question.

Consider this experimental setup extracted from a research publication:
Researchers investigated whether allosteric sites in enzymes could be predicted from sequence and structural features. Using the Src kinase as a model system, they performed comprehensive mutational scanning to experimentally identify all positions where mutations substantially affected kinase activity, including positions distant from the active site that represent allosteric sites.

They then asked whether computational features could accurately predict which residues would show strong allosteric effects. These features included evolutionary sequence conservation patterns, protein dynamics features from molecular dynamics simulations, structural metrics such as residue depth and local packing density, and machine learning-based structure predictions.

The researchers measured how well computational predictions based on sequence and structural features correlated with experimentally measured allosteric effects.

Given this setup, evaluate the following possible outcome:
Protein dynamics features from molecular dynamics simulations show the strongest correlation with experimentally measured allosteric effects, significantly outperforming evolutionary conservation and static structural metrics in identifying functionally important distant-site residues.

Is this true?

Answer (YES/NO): NO